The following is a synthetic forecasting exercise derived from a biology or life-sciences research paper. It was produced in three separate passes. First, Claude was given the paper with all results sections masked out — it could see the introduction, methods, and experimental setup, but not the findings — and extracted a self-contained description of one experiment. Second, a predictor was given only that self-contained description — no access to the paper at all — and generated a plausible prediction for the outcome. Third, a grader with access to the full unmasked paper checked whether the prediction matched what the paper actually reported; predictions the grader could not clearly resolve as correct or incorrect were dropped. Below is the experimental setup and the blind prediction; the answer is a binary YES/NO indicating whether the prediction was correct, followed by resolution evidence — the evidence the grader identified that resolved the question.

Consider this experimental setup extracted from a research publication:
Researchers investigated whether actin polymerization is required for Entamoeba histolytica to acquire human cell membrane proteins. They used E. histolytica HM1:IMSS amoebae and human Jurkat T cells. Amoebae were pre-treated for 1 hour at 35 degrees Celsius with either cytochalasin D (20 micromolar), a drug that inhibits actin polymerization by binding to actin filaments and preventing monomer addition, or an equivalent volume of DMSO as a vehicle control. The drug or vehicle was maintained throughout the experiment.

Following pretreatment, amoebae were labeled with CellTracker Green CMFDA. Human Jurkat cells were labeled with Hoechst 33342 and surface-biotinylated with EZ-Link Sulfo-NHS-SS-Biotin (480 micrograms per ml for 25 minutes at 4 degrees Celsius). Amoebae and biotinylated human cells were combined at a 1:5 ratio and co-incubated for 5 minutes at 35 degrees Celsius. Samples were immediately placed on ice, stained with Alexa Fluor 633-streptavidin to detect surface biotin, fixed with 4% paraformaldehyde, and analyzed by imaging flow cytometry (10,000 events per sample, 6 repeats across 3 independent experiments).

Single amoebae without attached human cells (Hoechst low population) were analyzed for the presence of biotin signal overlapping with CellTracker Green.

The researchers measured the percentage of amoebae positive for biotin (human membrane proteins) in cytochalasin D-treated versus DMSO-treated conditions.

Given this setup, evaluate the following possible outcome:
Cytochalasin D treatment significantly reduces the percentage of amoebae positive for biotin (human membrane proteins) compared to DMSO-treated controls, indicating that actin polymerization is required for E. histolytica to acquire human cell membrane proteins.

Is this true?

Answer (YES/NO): YES